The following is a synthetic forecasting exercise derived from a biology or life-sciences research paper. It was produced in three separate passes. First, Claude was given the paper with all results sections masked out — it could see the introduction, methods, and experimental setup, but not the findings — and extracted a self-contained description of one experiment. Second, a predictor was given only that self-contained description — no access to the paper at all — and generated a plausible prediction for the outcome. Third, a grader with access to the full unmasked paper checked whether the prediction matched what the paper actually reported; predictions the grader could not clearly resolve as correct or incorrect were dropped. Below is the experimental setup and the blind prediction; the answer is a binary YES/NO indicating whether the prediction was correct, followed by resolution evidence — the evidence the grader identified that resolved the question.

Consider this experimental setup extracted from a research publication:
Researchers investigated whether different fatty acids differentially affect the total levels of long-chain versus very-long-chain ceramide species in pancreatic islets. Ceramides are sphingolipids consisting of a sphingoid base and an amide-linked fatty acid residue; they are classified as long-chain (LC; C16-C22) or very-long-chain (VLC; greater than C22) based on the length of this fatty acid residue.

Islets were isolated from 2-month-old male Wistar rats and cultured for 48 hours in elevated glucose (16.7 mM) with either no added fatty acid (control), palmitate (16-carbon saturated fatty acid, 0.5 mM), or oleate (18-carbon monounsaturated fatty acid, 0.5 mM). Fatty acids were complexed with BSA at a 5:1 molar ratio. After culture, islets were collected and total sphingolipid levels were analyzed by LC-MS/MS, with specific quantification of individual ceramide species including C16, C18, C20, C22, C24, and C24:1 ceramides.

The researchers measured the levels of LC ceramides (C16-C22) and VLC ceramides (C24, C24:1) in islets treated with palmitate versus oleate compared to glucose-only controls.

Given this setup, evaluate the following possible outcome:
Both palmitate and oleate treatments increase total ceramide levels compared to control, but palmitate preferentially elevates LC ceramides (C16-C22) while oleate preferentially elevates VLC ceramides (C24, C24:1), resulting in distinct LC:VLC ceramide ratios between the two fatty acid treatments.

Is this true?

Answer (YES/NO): NO